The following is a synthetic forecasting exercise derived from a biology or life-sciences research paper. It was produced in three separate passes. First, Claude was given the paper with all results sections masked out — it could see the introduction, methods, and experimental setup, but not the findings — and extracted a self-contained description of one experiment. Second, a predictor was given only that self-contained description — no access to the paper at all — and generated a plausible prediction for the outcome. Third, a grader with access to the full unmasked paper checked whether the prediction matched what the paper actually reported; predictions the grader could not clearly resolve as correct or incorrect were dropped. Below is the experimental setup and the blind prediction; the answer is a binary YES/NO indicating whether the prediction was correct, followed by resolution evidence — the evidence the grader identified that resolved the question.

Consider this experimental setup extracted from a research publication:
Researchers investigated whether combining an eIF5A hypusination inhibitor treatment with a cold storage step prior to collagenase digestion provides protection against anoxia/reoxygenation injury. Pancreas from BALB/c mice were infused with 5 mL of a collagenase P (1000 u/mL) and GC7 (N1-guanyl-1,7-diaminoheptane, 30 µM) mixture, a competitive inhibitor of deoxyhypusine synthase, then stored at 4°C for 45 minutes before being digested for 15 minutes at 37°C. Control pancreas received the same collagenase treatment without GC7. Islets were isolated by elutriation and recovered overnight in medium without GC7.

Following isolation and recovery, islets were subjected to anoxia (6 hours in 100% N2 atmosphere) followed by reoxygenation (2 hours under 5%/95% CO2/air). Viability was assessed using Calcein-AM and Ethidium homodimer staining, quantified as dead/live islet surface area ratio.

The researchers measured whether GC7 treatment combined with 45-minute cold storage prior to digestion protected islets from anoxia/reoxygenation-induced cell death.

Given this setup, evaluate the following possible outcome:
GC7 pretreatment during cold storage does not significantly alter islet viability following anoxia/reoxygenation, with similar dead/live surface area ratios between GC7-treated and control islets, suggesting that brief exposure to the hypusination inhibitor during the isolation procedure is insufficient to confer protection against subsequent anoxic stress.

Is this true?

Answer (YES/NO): NO